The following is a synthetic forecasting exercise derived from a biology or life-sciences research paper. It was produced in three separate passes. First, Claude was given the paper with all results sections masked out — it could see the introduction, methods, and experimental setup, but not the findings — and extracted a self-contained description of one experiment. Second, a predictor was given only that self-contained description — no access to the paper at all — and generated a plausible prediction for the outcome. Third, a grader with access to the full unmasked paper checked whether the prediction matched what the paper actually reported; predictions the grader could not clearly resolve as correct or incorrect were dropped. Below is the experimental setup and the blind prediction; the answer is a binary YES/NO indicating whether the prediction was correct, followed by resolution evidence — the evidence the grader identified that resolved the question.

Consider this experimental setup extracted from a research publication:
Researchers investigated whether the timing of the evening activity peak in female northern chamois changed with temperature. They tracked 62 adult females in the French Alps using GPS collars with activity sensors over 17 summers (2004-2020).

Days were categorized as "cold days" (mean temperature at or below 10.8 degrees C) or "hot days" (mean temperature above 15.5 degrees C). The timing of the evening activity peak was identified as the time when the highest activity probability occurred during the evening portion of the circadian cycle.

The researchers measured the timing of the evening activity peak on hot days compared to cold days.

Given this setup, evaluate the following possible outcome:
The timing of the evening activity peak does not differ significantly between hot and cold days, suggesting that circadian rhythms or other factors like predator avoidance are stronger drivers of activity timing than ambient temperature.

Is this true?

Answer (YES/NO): YES